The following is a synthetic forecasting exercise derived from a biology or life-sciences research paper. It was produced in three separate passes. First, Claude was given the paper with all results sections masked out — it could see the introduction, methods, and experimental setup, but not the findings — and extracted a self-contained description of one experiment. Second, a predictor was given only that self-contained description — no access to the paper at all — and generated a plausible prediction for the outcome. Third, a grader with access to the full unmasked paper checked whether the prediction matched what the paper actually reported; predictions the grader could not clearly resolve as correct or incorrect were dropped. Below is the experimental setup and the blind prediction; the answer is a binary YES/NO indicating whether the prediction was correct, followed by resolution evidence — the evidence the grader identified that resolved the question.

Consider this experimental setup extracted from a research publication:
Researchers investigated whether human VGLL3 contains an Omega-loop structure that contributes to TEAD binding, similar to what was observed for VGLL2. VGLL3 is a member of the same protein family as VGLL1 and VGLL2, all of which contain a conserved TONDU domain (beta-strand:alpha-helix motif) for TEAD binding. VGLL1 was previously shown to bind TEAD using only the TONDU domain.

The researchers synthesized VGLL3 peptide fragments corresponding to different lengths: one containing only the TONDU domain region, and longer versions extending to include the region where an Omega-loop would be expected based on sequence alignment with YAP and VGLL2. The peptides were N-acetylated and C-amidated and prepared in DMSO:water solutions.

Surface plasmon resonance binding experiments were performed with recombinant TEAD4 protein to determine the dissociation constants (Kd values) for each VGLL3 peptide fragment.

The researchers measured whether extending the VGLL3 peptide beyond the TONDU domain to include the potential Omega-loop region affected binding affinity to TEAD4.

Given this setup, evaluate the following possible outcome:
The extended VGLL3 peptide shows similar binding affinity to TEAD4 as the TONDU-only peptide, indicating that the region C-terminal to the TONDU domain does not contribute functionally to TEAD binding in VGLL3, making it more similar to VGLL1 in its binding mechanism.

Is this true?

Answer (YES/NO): YES